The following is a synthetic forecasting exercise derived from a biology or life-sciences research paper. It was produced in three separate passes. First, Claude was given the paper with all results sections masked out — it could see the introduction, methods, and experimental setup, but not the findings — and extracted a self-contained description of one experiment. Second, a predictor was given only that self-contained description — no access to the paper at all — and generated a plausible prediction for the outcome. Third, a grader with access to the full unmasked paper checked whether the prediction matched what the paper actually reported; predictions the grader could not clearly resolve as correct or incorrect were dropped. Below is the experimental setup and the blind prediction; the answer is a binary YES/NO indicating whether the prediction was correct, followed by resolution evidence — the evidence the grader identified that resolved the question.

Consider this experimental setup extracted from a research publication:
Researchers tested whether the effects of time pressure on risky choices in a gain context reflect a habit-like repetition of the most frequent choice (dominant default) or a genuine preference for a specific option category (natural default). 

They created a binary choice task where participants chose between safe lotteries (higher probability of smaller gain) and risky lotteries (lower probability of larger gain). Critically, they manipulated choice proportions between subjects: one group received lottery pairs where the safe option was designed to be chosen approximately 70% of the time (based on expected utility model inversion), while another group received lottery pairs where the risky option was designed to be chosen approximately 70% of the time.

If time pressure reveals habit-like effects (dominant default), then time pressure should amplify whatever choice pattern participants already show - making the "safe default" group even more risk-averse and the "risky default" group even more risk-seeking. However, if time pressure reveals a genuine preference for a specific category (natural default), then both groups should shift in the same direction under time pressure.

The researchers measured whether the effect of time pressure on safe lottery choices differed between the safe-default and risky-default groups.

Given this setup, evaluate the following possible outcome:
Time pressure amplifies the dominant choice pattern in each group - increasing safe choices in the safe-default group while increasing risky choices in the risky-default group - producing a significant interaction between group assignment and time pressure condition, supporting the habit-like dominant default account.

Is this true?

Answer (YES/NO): NO